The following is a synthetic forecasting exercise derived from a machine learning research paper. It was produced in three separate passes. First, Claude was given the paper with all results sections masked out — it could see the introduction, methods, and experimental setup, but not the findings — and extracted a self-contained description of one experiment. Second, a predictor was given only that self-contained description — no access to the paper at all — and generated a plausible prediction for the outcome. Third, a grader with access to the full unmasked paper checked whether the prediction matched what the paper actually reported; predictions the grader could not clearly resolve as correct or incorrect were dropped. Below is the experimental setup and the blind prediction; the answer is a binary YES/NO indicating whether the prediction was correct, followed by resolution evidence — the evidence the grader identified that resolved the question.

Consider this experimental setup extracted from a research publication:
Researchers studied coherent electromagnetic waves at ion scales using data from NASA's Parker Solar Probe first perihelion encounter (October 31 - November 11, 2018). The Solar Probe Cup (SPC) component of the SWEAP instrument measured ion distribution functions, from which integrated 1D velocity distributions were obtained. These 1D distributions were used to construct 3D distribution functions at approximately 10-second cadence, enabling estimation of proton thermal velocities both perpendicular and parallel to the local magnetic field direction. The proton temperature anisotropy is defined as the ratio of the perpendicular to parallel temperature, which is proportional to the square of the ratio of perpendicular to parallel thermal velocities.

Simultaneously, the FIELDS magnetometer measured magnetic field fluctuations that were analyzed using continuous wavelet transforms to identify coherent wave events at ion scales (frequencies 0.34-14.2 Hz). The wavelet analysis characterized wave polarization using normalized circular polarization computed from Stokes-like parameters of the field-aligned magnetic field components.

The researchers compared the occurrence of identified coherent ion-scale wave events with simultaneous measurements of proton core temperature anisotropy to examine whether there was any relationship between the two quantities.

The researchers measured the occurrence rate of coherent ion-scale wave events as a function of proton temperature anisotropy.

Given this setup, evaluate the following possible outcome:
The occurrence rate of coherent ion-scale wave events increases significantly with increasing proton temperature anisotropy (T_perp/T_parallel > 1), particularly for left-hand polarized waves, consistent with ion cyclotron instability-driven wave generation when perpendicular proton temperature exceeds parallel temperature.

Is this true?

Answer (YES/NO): YES